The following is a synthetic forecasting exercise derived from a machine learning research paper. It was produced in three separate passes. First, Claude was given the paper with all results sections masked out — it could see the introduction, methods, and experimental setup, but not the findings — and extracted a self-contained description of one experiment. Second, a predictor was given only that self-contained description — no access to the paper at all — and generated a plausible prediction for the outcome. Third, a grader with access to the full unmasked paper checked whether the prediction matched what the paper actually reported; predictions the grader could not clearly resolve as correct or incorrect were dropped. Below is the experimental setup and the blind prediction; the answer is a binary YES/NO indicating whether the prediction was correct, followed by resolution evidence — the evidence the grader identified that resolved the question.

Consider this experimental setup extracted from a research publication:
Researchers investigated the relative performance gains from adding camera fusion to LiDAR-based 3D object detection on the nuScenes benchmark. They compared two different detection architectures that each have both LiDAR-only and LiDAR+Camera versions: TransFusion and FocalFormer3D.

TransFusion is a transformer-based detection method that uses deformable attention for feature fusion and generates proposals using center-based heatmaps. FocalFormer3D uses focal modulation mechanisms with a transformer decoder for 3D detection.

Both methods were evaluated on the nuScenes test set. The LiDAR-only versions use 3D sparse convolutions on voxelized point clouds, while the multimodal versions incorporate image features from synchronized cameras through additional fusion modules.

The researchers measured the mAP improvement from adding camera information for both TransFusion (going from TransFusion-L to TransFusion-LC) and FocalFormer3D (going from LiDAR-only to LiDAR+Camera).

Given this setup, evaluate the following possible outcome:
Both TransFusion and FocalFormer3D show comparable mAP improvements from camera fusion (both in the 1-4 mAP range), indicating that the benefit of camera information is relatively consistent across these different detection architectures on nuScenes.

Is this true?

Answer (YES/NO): YES